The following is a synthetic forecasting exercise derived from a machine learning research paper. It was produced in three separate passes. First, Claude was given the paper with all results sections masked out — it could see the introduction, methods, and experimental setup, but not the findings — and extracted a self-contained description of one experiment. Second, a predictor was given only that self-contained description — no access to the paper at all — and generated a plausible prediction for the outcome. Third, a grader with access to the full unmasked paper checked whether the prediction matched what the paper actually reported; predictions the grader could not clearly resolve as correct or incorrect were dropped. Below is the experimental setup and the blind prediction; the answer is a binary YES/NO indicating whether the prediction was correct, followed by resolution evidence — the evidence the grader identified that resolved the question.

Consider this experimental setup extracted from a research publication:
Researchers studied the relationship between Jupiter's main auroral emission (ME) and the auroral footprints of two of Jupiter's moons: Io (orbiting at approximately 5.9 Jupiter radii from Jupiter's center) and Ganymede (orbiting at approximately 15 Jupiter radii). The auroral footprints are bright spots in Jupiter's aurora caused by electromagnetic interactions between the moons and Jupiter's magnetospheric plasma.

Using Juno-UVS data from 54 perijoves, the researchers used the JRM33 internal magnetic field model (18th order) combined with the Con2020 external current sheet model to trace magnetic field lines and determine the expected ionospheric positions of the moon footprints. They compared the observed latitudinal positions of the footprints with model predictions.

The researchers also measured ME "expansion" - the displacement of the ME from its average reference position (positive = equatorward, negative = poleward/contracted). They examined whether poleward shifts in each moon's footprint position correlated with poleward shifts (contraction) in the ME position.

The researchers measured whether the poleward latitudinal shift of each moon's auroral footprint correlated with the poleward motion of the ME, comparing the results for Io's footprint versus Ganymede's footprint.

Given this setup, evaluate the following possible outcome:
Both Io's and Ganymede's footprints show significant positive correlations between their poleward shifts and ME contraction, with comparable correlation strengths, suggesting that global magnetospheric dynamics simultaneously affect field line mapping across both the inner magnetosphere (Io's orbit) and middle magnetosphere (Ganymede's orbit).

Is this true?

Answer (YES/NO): NO